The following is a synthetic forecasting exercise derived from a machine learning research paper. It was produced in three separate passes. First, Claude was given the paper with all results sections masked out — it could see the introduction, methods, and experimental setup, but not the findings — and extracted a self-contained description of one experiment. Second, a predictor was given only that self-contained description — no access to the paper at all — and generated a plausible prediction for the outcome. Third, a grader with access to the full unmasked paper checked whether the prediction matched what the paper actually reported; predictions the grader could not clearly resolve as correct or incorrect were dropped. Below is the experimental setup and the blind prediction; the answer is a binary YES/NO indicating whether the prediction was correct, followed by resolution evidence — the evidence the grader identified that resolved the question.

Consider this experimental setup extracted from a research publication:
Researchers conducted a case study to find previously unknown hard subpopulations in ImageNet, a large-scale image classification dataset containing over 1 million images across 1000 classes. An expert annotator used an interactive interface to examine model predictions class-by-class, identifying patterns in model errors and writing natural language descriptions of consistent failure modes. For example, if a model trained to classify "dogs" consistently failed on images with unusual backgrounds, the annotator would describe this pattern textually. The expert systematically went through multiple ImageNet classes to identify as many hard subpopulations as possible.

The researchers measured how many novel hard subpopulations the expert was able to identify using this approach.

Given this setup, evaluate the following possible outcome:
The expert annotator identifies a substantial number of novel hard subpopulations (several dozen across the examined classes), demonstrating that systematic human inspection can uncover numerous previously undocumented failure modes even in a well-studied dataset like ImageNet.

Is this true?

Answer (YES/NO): YES